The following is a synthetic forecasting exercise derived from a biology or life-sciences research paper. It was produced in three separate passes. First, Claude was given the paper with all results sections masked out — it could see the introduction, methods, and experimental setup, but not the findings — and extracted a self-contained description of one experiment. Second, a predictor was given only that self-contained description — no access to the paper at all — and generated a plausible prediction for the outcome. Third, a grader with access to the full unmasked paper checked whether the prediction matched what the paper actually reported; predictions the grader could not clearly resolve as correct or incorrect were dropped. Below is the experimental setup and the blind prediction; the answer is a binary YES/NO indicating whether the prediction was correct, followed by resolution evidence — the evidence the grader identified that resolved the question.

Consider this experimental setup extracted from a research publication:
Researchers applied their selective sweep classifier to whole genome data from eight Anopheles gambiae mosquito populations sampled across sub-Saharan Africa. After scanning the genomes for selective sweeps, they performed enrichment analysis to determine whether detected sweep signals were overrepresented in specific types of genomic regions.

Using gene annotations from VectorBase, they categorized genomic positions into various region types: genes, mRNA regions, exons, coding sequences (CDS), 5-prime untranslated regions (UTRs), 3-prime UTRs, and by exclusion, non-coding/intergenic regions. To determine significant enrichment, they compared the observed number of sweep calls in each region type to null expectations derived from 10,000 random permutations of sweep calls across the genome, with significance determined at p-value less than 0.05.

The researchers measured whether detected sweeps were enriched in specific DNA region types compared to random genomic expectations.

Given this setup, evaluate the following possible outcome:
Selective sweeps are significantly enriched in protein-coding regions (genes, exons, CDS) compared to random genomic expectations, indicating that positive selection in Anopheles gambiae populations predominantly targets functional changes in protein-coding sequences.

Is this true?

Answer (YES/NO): NO